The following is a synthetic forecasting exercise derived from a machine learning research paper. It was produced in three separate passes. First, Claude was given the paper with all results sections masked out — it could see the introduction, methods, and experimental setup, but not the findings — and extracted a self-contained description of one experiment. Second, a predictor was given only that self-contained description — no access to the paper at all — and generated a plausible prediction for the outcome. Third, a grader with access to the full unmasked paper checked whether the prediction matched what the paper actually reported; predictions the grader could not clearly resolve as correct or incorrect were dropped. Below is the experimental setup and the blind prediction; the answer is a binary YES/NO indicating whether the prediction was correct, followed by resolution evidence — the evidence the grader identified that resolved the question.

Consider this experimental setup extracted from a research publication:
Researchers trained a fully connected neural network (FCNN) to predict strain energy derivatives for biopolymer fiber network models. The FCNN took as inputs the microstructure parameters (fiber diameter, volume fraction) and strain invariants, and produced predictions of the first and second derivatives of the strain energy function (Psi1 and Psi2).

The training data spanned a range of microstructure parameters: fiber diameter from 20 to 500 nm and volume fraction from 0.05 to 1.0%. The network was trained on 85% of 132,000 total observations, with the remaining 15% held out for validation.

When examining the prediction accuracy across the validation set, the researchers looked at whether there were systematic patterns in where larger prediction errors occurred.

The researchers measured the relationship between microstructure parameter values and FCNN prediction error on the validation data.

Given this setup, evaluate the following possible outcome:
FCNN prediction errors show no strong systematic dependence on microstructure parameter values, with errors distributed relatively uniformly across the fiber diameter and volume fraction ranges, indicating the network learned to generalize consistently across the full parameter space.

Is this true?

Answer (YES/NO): NO